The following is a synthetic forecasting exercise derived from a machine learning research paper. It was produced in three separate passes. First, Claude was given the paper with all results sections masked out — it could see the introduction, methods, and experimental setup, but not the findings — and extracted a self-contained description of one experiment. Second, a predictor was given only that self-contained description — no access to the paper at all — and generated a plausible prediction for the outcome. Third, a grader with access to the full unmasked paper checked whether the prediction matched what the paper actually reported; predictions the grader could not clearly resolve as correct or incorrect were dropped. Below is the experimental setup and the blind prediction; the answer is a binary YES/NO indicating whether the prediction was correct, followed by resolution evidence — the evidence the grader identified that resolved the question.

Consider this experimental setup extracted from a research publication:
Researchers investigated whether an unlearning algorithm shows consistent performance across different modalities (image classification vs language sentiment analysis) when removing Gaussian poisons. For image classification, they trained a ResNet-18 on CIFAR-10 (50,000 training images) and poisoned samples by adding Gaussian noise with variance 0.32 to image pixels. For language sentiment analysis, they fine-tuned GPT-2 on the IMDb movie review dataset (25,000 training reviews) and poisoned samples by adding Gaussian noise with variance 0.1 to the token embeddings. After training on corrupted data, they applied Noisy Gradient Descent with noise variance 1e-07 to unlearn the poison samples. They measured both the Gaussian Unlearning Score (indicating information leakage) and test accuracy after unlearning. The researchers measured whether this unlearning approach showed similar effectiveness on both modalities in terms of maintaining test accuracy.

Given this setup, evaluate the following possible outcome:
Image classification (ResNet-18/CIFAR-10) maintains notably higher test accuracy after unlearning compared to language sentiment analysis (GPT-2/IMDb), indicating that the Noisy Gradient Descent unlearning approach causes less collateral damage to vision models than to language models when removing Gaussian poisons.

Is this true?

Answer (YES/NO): YES